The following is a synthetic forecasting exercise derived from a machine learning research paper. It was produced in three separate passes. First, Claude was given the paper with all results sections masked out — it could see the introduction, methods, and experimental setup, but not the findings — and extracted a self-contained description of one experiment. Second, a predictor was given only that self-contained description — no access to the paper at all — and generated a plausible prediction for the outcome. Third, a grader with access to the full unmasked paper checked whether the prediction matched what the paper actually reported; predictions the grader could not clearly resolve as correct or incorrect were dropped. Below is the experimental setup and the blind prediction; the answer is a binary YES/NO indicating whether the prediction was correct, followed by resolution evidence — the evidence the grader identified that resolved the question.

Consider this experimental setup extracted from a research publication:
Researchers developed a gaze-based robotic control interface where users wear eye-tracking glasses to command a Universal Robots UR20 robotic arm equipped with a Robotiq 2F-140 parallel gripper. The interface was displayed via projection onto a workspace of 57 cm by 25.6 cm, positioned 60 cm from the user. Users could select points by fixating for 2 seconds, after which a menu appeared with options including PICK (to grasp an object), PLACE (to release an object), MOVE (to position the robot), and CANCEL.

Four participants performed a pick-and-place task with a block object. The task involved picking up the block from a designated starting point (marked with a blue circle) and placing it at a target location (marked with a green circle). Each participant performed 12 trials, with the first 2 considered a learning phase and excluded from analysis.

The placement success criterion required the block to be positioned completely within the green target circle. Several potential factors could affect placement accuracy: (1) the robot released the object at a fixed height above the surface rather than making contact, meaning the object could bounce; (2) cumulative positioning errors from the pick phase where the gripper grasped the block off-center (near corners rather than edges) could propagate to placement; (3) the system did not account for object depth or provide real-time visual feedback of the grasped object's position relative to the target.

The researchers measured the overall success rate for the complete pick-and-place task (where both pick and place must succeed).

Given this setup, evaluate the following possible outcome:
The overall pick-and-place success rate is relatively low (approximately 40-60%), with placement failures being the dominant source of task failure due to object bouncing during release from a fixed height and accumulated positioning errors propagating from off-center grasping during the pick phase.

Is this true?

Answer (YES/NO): NO